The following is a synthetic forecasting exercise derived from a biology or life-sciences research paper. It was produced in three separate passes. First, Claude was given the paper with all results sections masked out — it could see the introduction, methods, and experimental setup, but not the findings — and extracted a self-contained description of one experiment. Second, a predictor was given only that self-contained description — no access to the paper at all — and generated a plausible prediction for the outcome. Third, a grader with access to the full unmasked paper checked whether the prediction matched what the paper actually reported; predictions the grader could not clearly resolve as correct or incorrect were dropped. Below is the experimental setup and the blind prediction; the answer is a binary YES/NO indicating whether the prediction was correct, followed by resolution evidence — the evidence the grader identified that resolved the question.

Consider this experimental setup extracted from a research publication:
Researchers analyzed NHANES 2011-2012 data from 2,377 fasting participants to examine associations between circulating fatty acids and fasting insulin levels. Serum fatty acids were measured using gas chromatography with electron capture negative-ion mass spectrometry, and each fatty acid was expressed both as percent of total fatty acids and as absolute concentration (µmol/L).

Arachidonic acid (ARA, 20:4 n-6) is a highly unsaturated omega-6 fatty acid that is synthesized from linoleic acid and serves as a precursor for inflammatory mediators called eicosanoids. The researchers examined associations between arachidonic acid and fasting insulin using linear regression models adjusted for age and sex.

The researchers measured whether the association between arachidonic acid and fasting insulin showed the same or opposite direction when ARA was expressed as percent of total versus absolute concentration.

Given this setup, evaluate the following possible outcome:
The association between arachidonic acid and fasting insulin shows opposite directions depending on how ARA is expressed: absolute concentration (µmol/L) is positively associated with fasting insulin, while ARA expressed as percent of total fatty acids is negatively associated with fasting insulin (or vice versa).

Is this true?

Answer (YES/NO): YES